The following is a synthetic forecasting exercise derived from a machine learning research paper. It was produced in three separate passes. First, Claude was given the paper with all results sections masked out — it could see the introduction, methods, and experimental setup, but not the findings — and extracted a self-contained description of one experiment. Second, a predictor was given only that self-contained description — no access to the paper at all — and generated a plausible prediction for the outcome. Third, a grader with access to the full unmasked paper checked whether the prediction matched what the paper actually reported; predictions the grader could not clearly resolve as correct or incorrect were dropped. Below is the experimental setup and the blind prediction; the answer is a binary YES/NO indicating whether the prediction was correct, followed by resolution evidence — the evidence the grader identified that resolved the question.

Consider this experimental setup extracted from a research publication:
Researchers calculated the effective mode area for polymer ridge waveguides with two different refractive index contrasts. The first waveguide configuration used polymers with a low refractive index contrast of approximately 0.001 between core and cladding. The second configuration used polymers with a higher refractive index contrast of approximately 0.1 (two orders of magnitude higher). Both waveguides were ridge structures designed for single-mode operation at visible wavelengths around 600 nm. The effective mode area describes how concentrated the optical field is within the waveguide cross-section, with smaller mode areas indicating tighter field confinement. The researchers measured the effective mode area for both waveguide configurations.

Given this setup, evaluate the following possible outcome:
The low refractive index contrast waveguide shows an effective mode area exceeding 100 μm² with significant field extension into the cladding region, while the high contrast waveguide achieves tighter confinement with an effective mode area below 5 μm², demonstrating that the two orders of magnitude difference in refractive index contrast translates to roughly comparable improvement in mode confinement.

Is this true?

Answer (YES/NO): NO